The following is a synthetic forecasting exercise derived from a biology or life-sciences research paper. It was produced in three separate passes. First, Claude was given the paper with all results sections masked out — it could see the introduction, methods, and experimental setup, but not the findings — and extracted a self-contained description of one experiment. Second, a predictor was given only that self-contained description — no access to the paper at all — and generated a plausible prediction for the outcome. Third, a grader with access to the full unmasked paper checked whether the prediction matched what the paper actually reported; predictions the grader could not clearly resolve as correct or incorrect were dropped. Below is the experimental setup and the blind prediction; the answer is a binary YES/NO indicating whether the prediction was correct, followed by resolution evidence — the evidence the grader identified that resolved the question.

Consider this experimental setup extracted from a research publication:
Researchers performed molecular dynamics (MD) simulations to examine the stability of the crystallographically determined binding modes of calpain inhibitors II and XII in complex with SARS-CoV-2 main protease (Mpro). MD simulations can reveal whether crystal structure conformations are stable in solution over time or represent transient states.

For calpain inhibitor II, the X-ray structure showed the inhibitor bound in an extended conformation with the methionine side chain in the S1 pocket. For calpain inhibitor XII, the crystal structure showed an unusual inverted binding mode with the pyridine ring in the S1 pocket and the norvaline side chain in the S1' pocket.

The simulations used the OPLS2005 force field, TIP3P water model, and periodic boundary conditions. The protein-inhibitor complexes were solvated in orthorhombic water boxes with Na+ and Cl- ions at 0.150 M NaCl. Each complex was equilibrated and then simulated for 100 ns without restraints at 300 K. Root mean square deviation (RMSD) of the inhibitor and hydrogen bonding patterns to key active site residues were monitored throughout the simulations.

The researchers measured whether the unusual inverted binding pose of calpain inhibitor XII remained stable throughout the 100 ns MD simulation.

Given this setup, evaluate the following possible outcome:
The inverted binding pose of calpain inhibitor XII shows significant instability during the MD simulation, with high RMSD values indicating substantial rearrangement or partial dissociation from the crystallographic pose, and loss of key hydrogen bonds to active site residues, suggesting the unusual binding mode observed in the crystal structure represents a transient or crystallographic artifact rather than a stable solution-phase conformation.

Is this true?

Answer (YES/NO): NO